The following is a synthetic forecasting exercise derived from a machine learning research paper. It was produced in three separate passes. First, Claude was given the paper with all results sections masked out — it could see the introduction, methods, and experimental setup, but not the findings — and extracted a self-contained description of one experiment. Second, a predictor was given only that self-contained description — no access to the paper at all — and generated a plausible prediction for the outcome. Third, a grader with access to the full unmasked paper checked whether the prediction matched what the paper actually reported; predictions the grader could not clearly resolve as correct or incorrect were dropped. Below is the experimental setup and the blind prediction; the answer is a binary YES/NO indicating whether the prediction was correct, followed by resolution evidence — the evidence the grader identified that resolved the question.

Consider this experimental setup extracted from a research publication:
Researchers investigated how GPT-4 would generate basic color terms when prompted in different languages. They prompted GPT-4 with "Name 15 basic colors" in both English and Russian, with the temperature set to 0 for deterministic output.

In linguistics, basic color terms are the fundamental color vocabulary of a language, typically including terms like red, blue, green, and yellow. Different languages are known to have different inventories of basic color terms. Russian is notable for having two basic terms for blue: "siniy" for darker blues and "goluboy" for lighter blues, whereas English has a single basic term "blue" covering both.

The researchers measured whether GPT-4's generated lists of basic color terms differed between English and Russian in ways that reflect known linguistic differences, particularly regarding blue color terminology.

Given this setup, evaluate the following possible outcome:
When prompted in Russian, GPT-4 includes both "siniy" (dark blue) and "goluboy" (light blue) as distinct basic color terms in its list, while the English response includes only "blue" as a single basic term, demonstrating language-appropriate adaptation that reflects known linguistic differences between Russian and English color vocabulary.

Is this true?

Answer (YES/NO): YES